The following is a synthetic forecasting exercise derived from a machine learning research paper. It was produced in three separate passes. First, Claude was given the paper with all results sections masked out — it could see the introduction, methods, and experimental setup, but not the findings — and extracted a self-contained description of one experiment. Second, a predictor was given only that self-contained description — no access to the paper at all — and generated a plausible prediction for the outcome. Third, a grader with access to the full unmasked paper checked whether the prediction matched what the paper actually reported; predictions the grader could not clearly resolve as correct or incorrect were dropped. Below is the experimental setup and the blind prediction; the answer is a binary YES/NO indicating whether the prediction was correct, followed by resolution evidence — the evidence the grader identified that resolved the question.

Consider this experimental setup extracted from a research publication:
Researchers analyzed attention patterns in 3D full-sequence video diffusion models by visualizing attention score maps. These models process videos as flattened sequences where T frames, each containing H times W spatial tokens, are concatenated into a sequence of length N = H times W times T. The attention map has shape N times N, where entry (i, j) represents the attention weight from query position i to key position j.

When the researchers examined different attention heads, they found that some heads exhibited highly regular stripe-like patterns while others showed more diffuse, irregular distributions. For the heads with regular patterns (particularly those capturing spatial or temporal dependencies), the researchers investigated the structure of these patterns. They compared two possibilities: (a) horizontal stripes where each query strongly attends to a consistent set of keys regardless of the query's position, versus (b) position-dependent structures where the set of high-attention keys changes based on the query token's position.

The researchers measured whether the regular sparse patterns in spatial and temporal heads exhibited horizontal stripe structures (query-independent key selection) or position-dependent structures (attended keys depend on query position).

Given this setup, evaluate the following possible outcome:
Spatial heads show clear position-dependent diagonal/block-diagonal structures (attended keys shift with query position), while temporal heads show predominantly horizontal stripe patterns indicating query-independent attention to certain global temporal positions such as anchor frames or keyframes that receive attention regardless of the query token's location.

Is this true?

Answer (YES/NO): NO